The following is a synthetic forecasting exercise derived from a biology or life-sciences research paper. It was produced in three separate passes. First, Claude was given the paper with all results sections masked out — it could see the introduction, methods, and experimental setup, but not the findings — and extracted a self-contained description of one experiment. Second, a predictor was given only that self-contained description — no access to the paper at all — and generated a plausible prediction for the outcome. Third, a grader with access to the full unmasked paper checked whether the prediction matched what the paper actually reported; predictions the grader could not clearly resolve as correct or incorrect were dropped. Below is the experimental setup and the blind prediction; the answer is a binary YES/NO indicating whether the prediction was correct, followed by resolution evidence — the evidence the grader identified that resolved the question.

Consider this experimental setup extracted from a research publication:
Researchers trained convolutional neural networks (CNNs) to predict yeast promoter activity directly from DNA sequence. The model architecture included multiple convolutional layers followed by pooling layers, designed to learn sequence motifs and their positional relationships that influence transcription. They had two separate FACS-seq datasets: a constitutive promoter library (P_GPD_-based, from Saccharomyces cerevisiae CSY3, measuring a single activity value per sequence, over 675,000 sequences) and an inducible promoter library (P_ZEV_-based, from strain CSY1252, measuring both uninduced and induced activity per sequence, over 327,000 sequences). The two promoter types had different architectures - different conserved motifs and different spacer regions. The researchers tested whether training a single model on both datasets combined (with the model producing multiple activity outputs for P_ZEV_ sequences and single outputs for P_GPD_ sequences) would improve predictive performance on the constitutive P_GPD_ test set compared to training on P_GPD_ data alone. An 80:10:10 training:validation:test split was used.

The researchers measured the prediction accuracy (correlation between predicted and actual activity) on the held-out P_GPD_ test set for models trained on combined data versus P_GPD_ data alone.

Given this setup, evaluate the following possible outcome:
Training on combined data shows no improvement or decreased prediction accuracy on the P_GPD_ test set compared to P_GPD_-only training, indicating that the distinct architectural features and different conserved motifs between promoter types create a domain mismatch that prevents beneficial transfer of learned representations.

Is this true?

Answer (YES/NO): NO